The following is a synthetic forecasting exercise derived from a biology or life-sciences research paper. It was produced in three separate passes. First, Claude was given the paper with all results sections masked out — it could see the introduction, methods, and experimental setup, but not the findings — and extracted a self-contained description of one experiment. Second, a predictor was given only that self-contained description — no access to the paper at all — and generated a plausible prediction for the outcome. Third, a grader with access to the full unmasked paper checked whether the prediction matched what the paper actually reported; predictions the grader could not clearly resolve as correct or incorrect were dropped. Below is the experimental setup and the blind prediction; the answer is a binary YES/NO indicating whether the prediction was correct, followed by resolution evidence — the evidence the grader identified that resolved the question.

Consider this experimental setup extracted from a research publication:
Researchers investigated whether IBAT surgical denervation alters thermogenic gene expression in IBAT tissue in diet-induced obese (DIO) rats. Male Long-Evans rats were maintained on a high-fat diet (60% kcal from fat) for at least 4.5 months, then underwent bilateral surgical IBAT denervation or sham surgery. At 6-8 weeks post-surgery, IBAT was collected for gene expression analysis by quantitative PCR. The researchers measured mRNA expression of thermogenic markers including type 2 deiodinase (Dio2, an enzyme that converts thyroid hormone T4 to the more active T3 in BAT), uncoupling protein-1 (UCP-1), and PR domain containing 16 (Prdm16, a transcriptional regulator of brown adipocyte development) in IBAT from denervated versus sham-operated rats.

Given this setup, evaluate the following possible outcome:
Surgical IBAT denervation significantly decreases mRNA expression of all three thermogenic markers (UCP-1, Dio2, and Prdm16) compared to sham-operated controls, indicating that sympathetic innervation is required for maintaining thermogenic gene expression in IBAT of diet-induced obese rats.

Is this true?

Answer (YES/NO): NO